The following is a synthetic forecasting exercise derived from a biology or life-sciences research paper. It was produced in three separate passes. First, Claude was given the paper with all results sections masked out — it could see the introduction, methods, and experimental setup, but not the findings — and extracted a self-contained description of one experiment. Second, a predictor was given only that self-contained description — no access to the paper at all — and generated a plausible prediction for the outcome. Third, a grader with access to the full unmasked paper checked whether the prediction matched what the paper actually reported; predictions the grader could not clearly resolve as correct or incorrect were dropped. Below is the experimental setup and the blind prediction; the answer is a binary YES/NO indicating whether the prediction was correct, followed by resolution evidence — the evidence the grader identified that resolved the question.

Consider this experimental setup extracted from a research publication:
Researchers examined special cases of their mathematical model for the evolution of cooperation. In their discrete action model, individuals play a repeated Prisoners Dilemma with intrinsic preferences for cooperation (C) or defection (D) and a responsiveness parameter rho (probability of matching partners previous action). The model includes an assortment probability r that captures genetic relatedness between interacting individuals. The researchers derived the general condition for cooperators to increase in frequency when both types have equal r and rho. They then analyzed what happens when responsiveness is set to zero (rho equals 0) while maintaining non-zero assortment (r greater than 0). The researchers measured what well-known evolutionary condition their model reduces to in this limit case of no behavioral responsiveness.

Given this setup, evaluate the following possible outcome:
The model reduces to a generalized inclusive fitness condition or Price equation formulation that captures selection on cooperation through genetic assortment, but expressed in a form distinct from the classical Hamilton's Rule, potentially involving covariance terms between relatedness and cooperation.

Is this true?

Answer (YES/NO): NO